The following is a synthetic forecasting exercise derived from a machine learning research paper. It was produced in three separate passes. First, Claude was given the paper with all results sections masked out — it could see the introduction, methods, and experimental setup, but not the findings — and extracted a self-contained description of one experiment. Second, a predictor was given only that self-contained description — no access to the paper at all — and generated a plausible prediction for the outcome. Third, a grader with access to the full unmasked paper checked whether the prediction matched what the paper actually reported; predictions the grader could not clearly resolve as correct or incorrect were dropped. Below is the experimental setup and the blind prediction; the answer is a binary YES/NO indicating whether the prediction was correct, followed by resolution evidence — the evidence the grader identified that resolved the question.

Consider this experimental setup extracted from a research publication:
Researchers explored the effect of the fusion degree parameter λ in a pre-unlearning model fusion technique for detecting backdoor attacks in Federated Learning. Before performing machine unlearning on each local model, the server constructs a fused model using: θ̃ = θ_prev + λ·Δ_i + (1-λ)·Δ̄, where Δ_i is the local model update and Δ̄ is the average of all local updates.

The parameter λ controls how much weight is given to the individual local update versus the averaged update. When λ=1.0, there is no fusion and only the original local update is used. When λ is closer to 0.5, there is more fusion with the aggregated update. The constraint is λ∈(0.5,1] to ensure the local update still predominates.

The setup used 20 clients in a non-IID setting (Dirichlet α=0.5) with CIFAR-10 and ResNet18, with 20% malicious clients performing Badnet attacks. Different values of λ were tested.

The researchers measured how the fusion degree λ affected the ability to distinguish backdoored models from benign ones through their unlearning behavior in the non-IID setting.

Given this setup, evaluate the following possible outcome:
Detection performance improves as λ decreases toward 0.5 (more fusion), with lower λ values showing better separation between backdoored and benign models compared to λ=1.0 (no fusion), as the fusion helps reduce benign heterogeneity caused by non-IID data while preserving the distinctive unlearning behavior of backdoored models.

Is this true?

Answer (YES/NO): NO